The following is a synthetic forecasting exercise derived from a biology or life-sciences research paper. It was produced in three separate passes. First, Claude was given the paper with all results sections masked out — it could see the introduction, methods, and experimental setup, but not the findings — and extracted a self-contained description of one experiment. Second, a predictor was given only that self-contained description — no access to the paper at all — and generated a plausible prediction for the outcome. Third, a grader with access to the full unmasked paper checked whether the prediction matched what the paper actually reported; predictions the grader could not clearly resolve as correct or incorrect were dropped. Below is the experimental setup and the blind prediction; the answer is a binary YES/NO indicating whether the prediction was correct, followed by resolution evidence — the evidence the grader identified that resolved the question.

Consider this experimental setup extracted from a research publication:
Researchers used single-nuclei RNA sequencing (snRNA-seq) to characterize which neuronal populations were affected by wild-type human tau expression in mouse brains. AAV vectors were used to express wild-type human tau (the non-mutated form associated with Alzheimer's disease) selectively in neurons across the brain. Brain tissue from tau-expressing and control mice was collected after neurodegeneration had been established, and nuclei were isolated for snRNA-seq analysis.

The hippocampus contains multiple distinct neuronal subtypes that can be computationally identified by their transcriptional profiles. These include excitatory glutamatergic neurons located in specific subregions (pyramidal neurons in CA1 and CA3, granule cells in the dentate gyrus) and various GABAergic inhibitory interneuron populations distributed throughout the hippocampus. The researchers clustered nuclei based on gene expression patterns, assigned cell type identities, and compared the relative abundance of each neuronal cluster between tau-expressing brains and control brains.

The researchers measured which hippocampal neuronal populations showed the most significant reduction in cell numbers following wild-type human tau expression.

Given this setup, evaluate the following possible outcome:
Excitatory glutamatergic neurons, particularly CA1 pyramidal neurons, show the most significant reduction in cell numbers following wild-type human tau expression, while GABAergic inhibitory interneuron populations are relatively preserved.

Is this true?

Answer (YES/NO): YES